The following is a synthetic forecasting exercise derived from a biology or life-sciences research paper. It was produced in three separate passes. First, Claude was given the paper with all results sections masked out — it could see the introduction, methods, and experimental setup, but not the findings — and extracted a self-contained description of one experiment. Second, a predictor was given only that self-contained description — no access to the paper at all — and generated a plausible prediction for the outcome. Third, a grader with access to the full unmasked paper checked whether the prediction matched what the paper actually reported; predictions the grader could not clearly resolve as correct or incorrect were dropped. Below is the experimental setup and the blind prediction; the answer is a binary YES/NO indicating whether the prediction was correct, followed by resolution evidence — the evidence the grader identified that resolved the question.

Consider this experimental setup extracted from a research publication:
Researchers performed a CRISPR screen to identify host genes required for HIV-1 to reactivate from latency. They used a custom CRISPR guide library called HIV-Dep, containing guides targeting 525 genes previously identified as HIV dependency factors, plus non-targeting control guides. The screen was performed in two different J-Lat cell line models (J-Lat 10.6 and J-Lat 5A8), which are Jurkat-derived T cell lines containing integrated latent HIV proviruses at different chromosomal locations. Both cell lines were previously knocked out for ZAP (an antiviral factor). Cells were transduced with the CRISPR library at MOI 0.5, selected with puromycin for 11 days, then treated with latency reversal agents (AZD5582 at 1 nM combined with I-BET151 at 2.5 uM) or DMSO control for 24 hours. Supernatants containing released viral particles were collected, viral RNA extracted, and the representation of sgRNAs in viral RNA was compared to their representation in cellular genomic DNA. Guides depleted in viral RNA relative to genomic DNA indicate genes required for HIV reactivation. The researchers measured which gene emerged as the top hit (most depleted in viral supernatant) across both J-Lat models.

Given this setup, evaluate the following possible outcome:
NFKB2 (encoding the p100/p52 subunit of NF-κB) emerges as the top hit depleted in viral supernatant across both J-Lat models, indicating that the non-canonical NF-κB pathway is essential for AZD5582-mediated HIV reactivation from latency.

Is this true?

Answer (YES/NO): NO